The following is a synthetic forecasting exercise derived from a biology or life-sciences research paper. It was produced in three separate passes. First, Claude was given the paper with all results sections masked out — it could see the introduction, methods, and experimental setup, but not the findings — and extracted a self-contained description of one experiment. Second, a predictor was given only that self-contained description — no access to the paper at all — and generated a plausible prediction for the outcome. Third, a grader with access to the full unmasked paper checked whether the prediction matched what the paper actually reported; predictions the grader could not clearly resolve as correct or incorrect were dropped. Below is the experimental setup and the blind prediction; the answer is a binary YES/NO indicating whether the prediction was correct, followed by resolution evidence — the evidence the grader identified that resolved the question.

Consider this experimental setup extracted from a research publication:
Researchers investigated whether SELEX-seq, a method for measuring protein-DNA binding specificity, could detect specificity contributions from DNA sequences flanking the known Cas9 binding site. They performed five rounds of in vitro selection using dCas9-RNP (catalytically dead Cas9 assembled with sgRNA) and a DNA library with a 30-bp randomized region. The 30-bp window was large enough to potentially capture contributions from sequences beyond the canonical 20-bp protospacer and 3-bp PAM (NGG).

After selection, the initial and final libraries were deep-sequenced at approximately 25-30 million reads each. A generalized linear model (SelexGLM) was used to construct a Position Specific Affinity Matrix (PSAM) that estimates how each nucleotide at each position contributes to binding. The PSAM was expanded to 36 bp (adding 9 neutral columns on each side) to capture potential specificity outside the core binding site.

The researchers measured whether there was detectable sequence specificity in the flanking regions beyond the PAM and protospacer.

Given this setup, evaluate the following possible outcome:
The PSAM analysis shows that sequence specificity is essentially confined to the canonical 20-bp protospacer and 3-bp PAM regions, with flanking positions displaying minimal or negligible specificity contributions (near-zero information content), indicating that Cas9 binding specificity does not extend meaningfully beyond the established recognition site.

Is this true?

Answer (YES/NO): NO